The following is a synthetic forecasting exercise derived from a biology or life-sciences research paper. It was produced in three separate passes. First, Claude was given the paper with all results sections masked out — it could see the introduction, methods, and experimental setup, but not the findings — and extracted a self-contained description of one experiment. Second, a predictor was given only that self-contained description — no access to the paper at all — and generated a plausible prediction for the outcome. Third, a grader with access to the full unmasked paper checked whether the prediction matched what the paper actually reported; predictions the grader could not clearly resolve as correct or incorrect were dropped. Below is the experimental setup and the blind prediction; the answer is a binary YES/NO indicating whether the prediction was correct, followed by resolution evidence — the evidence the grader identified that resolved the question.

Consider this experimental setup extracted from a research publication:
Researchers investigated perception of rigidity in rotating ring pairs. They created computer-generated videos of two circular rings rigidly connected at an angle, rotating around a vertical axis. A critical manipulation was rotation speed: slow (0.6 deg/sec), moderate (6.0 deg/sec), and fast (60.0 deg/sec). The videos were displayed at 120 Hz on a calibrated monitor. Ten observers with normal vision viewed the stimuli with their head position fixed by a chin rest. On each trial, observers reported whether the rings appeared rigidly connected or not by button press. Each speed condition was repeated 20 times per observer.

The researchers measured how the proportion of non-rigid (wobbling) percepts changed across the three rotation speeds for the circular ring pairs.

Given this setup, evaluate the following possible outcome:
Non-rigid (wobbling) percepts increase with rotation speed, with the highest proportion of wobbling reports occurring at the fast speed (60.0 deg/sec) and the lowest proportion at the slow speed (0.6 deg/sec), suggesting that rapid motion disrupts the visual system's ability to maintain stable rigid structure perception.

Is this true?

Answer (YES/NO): YES